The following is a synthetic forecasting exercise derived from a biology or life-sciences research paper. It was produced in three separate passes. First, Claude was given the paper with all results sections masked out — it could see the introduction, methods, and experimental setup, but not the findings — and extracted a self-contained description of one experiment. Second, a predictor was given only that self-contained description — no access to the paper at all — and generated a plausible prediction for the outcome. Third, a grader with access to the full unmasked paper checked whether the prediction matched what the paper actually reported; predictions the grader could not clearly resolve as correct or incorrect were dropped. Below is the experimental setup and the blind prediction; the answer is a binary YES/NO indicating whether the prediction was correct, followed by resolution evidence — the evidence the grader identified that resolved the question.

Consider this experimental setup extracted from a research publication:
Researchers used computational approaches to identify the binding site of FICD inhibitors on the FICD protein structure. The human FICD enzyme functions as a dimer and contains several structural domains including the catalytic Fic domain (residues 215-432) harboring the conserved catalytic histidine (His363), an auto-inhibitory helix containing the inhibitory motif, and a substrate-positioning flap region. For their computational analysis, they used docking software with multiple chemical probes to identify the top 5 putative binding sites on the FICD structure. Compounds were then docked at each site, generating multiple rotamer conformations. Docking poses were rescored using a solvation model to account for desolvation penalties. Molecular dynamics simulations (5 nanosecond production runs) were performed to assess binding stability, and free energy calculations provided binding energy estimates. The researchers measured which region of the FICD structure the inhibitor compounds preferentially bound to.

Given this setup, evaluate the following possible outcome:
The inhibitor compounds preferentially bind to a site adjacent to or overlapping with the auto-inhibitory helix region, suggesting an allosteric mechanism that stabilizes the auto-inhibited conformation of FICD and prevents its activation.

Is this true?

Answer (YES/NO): NO